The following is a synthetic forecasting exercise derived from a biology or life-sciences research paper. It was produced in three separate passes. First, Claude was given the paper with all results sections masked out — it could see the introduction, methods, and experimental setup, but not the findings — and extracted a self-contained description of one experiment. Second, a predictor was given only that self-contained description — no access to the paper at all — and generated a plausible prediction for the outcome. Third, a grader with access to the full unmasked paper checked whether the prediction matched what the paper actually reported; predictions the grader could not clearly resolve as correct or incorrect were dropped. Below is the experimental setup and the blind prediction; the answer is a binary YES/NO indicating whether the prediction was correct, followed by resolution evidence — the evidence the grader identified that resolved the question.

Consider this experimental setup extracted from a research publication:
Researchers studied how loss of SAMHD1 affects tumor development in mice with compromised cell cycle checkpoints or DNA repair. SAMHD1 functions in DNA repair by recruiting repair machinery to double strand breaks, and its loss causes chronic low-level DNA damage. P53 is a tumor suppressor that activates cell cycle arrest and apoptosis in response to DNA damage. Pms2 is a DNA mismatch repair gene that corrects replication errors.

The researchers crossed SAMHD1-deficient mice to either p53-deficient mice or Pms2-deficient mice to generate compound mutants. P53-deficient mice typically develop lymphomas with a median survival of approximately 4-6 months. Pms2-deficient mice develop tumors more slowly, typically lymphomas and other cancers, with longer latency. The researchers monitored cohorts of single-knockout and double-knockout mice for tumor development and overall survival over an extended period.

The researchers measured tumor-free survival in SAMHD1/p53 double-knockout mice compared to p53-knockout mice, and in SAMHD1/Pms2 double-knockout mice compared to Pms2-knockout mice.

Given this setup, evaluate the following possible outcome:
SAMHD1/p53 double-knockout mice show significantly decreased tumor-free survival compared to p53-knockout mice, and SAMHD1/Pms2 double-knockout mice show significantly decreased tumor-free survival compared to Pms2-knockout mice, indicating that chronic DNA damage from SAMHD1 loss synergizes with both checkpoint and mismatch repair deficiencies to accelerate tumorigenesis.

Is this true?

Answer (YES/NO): NO